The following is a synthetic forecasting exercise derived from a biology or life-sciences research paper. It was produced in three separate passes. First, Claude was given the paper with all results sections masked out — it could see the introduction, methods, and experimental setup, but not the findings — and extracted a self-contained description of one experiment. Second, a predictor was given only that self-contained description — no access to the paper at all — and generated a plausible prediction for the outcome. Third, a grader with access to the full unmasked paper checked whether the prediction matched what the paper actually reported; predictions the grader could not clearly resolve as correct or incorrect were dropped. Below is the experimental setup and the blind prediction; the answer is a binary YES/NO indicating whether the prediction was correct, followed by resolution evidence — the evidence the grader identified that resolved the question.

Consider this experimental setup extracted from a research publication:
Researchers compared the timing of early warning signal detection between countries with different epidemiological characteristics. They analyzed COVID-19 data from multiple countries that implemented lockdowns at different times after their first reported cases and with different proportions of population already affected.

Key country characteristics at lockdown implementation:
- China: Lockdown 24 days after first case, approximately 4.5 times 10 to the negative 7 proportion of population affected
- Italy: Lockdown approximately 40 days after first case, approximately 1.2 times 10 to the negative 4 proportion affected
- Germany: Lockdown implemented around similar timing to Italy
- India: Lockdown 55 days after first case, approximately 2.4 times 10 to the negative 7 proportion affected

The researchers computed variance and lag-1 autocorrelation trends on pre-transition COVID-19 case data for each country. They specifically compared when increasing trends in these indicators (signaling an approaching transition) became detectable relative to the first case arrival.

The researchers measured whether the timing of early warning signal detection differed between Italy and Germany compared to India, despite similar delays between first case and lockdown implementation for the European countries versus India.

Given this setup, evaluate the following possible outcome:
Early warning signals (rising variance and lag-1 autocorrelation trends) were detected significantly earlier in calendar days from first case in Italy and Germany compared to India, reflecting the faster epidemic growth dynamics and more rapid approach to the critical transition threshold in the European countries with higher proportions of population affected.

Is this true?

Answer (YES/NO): YES